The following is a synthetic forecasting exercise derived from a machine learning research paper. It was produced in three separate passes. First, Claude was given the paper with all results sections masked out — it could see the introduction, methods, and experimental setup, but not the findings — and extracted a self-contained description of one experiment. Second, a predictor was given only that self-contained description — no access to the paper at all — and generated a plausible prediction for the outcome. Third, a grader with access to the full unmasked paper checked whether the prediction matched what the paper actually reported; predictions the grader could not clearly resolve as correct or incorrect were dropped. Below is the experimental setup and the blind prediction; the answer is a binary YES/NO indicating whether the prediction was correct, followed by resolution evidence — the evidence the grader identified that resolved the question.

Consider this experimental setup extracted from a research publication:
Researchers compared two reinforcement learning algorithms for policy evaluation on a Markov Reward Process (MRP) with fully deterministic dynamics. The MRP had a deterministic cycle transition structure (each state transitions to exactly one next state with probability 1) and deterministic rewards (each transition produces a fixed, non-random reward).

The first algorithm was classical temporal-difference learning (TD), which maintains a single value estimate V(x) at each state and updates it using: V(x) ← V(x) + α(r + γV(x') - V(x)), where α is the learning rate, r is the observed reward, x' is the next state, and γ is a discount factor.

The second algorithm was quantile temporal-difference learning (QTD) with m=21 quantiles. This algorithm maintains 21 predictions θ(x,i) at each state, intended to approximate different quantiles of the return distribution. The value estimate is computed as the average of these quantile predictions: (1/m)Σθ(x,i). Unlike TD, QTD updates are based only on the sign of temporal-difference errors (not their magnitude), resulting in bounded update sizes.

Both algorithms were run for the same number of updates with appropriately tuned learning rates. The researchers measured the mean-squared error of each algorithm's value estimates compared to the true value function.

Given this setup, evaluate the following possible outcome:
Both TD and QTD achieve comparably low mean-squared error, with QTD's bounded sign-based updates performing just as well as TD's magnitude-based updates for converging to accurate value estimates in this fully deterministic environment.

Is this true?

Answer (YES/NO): NO